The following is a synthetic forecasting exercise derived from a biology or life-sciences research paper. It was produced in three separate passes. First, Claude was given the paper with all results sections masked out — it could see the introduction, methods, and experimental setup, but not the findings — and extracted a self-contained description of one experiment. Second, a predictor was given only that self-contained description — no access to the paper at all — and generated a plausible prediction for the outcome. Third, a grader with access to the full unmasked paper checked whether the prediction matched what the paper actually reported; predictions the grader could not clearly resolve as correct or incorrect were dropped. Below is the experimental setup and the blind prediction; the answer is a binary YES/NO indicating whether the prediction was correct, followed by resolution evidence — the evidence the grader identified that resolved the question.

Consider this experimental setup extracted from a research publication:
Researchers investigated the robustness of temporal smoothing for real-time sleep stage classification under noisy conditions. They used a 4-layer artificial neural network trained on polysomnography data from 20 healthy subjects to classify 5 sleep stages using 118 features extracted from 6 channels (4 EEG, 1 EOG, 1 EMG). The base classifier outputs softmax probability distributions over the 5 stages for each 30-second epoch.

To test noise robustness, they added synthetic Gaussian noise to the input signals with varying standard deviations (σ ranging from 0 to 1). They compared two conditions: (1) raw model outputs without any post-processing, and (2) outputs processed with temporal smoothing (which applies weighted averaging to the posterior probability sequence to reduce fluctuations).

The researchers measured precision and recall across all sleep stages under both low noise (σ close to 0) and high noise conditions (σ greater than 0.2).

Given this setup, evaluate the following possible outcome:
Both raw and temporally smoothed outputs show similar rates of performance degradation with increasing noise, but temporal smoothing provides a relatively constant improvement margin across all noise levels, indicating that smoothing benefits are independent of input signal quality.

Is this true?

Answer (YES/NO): NO